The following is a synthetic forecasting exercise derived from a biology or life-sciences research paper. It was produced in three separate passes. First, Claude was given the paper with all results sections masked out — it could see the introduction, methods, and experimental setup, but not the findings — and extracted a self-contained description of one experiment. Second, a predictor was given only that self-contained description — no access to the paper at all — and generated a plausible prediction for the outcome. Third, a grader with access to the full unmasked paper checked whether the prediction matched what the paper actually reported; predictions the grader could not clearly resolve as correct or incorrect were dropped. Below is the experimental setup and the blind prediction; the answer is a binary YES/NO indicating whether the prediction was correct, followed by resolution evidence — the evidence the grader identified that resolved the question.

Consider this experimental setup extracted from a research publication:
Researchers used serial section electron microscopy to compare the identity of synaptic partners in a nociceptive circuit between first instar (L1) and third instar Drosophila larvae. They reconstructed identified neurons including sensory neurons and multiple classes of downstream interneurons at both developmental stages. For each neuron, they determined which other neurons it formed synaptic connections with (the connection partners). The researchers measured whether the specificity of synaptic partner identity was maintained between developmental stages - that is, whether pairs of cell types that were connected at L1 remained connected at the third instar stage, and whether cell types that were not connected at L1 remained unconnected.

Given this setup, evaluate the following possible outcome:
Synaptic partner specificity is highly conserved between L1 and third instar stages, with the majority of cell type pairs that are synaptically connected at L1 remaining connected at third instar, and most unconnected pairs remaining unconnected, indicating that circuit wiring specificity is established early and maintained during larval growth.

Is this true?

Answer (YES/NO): YES